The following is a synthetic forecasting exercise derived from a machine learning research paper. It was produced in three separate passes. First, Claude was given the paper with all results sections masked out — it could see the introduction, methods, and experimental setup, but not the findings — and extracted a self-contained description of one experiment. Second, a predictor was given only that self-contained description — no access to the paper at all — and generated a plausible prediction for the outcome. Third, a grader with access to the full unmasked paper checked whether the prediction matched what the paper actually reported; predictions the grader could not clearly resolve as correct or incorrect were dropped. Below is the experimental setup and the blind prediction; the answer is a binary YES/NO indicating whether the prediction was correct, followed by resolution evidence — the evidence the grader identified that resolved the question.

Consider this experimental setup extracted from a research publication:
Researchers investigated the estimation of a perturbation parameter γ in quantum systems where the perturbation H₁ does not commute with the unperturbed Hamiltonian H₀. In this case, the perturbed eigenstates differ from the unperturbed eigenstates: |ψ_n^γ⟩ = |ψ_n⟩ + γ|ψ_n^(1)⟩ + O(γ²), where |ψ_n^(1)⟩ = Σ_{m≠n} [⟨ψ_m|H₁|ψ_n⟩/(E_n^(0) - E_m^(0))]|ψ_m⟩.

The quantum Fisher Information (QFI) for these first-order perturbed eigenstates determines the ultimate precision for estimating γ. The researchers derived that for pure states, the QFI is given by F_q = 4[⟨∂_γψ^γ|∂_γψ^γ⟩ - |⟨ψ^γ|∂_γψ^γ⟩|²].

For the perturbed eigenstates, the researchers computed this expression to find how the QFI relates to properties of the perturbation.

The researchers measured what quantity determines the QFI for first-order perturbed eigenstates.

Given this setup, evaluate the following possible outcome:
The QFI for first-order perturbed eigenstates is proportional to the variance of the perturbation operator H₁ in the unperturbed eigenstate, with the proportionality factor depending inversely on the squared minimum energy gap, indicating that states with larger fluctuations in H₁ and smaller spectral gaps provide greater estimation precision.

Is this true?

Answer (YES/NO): NO